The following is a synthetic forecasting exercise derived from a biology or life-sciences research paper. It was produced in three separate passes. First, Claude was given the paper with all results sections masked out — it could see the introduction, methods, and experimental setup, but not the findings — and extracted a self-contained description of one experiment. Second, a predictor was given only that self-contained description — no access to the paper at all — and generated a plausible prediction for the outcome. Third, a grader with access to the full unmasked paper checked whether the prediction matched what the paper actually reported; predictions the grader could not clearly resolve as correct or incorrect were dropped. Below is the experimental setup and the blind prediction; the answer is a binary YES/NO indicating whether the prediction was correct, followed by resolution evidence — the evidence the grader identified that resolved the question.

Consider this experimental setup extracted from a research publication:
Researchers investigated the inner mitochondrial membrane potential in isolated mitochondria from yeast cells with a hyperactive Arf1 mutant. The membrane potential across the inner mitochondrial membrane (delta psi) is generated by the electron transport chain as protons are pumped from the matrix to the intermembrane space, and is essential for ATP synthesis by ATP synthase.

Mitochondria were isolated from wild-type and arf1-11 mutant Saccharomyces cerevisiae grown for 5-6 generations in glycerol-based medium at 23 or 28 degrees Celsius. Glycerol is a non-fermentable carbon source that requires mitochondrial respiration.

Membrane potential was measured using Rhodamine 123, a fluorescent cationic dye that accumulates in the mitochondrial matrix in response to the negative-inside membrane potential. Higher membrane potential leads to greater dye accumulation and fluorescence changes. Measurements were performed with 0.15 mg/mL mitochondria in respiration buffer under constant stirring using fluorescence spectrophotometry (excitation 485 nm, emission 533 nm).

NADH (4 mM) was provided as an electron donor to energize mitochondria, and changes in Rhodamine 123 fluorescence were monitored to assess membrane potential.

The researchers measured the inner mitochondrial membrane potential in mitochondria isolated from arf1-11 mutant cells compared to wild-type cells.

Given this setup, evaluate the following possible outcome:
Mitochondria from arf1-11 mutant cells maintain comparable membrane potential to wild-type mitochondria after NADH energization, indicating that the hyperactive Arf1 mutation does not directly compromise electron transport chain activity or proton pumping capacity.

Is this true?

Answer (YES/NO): NO